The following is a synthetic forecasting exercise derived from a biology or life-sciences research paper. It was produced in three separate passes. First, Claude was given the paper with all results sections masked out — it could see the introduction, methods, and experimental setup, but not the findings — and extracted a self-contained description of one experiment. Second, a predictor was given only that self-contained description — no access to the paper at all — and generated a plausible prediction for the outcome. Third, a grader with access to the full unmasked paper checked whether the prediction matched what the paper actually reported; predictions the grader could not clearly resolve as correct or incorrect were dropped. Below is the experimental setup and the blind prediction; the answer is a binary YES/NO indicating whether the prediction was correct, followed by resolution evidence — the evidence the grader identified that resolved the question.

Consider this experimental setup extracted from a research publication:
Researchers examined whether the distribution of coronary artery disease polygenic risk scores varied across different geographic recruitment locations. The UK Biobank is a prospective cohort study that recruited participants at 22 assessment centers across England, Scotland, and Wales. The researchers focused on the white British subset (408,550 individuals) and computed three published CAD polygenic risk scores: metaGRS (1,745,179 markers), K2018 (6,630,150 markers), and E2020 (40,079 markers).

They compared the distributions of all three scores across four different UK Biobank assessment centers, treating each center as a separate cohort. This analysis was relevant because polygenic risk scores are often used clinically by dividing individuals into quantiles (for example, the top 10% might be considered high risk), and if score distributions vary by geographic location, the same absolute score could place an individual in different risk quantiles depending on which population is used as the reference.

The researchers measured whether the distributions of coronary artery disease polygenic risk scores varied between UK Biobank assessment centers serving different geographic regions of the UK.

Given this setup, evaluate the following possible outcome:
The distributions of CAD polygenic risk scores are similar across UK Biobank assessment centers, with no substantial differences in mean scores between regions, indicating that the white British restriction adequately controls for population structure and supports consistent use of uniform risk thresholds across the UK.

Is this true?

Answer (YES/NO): NO